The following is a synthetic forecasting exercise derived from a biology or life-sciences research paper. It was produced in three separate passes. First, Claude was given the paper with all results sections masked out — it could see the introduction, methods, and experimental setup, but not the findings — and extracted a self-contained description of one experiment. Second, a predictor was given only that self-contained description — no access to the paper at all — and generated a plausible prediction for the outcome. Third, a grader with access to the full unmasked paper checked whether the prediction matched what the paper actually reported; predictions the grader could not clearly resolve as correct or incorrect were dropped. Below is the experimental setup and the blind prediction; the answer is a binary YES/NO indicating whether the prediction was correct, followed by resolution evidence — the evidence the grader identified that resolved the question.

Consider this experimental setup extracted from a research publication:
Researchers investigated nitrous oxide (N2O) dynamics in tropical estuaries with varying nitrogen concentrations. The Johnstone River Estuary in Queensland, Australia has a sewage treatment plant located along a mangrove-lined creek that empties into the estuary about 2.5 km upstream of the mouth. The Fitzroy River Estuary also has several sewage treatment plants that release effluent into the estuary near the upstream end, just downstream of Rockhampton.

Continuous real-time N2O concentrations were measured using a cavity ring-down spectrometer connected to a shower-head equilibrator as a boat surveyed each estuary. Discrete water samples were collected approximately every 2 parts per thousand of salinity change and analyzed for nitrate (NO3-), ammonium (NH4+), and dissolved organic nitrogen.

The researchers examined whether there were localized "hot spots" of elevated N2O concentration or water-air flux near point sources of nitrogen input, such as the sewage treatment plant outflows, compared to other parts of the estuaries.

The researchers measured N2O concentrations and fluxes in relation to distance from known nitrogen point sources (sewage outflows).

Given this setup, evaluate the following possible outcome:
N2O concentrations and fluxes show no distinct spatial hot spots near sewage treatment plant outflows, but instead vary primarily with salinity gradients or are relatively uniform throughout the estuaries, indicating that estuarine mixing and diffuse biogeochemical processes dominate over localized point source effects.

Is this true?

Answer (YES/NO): NO